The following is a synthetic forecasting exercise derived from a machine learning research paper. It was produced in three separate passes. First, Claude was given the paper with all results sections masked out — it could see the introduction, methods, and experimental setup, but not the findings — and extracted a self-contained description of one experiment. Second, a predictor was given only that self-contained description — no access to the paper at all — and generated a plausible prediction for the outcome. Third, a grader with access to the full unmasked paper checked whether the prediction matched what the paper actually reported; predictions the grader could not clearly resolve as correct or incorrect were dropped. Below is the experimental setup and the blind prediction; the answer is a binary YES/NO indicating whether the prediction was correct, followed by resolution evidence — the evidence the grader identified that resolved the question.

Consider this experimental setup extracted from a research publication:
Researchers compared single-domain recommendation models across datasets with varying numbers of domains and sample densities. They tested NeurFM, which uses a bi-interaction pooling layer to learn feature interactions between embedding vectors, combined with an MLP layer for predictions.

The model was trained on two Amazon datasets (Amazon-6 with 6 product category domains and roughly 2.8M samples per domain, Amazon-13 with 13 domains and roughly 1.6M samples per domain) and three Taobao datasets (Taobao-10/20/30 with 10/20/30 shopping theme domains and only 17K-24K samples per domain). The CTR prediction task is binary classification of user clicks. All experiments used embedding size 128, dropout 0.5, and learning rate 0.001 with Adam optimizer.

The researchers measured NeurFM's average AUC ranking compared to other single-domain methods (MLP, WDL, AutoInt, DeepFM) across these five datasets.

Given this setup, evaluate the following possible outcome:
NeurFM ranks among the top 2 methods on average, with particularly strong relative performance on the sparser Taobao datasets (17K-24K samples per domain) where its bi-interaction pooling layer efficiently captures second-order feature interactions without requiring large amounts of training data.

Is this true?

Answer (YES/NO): NO